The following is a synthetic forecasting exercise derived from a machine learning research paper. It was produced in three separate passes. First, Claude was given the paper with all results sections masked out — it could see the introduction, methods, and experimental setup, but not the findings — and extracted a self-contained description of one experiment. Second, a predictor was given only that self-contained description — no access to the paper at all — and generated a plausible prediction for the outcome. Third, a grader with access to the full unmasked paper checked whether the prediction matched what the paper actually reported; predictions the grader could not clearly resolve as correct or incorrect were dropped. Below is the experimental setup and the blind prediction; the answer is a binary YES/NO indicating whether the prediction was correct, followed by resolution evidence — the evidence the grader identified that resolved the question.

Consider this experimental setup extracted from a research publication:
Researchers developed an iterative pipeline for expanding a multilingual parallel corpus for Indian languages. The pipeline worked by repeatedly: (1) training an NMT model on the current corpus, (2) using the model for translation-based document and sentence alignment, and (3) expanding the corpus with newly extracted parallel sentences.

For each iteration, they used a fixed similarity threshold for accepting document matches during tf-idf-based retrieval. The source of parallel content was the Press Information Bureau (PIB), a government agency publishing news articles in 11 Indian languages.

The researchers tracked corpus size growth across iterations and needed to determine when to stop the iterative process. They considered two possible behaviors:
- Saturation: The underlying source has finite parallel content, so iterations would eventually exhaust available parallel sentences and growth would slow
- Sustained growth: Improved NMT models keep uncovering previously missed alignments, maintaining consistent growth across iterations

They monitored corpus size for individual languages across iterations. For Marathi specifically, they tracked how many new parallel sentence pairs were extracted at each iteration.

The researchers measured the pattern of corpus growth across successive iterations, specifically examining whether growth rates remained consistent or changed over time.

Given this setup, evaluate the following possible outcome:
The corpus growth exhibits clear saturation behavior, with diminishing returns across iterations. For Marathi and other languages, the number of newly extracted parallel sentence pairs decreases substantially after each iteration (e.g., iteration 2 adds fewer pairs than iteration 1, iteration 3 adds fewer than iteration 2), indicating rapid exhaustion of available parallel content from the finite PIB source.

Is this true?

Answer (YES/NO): YES